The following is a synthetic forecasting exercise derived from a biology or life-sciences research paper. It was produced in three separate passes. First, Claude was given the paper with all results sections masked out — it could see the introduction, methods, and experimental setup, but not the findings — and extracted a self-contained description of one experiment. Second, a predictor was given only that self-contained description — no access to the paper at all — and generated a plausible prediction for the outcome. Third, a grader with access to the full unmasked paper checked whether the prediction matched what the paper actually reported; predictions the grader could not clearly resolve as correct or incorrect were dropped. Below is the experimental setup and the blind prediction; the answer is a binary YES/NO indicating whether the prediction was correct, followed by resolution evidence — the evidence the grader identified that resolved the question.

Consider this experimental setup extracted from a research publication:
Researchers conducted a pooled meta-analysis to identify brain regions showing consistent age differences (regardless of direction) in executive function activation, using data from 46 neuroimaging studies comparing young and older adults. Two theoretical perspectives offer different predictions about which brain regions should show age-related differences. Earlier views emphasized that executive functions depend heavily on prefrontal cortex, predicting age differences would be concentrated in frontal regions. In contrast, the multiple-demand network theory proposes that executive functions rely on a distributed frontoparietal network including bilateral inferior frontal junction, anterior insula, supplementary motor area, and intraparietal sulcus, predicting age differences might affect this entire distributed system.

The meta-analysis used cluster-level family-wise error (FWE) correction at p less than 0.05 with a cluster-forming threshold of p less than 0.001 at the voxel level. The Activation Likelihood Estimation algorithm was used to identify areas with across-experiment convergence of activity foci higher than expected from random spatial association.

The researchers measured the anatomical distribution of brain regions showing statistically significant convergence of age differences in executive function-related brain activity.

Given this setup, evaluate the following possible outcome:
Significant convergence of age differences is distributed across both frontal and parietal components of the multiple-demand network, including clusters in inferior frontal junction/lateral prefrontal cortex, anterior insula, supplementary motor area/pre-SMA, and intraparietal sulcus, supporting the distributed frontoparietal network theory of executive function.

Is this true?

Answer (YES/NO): NO